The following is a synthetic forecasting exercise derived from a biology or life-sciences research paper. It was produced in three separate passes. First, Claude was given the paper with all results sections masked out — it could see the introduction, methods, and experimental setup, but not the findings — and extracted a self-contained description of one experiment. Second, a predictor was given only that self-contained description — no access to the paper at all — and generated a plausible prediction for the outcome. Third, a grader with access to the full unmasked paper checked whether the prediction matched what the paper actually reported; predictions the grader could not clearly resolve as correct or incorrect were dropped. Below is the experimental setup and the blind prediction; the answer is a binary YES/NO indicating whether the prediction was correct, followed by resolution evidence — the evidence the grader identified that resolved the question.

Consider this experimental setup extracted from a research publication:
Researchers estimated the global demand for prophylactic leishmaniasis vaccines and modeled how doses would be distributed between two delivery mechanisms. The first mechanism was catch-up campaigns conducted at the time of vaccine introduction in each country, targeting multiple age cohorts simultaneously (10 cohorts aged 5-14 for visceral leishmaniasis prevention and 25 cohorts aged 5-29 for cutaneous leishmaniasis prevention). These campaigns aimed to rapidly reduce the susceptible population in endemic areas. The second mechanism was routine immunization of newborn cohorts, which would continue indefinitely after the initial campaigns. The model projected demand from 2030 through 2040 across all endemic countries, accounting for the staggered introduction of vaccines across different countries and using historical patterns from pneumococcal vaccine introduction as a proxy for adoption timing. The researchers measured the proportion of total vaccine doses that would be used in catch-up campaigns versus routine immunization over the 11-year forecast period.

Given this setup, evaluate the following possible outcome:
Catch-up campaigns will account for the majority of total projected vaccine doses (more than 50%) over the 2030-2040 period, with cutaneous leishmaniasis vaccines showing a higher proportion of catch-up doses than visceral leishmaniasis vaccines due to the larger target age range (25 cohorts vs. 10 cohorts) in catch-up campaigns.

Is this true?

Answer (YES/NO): NO